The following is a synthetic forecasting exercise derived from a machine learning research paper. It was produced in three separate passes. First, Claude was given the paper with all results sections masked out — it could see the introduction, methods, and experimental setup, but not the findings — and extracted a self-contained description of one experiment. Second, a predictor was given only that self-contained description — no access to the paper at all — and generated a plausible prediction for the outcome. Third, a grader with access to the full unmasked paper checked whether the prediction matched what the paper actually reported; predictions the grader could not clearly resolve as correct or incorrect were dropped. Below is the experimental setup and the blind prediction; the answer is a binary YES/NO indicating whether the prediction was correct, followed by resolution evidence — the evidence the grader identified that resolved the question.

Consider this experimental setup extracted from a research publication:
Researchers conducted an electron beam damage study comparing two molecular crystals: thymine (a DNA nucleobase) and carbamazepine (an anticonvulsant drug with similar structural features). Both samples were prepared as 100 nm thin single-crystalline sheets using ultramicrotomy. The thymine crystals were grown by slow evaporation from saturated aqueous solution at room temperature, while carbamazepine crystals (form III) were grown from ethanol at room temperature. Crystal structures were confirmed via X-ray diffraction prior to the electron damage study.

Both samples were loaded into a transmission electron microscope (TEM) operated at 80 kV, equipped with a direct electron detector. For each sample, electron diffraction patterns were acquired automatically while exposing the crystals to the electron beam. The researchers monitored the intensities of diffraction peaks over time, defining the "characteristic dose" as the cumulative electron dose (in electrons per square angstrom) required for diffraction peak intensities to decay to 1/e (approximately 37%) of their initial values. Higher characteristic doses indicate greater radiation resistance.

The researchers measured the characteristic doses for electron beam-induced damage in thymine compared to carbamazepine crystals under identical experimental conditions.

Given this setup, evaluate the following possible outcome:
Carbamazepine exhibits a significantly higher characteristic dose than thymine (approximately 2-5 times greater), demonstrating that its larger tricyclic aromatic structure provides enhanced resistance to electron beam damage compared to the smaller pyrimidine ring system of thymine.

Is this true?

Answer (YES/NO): NO